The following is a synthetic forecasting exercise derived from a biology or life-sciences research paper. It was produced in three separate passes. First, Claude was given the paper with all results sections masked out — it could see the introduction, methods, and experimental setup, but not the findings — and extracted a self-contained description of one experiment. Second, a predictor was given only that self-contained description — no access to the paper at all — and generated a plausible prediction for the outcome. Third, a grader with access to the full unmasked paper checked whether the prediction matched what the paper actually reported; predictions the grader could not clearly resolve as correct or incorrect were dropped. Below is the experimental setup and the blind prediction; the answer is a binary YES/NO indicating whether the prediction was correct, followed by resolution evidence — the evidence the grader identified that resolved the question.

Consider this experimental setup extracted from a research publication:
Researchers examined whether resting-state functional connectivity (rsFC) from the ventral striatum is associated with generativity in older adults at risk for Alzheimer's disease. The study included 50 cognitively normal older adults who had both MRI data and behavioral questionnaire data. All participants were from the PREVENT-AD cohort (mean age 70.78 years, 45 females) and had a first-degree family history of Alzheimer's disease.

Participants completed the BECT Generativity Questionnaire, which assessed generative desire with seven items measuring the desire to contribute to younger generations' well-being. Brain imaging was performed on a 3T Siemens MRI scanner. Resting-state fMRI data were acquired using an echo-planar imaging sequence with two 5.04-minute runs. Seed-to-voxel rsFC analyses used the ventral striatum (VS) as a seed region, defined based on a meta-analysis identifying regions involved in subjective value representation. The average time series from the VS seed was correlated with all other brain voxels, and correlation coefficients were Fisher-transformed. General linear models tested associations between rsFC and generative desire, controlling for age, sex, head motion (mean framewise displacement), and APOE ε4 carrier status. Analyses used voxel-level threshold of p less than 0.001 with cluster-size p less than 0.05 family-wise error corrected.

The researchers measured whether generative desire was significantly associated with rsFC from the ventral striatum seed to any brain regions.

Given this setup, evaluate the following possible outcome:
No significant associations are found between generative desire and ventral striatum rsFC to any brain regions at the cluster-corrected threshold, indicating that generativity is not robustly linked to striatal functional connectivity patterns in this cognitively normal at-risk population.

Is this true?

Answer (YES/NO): NO